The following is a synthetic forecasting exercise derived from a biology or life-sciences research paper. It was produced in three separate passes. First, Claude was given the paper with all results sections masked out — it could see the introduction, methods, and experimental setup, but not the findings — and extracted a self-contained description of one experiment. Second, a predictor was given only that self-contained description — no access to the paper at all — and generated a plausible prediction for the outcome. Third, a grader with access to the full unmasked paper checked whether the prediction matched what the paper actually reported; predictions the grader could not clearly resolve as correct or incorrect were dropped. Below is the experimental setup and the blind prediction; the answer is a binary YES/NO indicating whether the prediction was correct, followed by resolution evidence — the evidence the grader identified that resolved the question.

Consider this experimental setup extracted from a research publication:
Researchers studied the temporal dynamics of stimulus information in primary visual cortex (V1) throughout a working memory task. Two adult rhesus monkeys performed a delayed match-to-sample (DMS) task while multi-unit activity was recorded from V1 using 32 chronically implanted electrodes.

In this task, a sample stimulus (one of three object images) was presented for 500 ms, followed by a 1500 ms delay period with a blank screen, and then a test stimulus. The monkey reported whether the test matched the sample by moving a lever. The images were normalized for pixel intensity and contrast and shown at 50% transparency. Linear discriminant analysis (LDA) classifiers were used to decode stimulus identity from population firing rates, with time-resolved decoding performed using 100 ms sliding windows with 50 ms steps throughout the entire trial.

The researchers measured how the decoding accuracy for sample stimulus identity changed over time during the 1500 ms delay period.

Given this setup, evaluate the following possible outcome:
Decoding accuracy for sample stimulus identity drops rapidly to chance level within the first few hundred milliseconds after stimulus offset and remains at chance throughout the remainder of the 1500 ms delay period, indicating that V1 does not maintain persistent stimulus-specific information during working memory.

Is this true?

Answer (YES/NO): NO